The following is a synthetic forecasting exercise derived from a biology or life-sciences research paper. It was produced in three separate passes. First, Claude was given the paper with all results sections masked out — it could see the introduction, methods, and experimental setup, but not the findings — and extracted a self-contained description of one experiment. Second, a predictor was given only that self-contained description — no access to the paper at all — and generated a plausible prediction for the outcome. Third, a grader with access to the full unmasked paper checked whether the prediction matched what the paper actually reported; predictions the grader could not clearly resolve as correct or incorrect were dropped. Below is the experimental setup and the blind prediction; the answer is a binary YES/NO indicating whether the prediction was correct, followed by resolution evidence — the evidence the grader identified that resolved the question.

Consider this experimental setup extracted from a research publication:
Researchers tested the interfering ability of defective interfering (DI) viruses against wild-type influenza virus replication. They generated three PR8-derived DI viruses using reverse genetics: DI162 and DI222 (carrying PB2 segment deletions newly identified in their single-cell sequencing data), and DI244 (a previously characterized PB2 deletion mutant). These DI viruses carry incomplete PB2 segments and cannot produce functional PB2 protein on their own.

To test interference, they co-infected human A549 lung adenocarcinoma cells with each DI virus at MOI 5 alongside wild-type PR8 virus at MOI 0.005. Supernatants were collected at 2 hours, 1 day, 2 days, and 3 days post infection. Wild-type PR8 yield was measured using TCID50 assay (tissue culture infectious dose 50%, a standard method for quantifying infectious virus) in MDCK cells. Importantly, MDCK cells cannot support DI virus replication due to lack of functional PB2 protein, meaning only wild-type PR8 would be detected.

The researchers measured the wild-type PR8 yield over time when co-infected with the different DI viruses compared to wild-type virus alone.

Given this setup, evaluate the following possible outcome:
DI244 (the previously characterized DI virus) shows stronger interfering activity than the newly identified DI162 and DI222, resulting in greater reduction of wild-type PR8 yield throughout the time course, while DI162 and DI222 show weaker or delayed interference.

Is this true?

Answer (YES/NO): NO